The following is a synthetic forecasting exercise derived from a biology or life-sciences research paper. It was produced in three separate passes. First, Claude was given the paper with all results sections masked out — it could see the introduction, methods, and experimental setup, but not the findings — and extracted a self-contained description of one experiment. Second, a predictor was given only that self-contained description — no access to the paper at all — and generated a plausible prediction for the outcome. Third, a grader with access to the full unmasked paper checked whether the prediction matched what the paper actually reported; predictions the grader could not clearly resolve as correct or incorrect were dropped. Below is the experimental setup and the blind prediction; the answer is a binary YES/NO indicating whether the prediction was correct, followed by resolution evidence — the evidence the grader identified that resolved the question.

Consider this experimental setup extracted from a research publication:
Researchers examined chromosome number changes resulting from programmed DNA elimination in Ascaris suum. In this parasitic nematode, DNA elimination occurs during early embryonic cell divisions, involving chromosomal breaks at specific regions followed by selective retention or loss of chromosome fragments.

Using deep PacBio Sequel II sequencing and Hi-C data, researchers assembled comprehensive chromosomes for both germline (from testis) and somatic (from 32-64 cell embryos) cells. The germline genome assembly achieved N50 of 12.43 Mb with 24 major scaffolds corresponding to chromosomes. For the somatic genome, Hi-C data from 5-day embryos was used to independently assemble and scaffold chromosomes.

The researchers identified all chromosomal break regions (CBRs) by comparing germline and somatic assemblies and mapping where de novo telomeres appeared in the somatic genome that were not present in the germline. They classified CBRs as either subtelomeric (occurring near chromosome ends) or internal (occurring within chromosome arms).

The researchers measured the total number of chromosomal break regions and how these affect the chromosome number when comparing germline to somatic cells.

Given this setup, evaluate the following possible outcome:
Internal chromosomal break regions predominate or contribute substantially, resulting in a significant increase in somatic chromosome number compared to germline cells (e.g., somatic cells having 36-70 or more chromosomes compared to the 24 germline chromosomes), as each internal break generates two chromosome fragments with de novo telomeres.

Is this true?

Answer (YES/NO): NO